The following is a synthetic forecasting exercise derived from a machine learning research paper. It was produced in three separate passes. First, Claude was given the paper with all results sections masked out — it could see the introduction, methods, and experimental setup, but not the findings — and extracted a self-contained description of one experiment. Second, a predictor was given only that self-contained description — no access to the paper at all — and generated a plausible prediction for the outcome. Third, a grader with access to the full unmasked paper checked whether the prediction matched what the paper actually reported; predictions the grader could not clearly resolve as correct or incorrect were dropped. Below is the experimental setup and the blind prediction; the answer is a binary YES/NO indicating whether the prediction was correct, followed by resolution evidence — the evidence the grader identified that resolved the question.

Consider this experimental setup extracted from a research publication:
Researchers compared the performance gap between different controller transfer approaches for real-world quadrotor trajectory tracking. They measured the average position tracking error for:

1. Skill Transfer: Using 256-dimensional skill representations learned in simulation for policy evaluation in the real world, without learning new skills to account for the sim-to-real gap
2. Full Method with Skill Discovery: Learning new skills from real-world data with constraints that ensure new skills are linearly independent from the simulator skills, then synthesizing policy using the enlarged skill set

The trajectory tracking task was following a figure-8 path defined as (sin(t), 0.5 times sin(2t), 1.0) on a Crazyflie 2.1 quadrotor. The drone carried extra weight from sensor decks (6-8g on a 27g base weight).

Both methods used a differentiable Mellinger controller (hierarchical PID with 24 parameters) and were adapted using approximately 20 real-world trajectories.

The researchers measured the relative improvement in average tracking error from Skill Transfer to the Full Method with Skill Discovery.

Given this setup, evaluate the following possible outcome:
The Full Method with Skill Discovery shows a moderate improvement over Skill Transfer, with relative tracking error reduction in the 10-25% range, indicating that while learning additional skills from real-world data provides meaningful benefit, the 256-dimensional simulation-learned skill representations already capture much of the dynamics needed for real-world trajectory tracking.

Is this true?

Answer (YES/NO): YES